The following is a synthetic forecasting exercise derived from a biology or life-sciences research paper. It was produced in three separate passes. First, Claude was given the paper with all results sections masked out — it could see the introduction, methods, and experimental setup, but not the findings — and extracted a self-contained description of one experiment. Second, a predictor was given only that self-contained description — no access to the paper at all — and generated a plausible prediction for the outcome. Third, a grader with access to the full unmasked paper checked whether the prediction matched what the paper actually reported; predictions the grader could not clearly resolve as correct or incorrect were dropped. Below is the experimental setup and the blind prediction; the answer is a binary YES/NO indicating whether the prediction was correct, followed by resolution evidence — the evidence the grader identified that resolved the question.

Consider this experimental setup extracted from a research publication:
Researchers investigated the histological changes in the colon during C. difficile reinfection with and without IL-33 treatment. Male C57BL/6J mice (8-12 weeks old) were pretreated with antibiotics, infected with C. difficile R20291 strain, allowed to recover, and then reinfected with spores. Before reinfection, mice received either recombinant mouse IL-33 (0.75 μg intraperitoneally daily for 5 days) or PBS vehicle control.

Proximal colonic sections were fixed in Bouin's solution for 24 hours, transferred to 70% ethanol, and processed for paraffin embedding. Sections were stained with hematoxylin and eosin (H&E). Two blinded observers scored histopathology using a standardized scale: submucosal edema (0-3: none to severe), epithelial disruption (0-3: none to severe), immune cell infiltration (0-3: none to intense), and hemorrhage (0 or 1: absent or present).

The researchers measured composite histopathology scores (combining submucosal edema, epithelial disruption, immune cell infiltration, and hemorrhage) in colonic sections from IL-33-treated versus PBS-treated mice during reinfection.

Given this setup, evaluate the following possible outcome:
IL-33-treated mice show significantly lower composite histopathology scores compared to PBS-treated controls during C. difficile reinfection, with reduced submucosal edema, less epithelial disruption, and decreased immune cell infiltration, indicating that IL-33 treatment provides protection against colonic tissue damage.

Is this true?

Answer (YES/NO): YES